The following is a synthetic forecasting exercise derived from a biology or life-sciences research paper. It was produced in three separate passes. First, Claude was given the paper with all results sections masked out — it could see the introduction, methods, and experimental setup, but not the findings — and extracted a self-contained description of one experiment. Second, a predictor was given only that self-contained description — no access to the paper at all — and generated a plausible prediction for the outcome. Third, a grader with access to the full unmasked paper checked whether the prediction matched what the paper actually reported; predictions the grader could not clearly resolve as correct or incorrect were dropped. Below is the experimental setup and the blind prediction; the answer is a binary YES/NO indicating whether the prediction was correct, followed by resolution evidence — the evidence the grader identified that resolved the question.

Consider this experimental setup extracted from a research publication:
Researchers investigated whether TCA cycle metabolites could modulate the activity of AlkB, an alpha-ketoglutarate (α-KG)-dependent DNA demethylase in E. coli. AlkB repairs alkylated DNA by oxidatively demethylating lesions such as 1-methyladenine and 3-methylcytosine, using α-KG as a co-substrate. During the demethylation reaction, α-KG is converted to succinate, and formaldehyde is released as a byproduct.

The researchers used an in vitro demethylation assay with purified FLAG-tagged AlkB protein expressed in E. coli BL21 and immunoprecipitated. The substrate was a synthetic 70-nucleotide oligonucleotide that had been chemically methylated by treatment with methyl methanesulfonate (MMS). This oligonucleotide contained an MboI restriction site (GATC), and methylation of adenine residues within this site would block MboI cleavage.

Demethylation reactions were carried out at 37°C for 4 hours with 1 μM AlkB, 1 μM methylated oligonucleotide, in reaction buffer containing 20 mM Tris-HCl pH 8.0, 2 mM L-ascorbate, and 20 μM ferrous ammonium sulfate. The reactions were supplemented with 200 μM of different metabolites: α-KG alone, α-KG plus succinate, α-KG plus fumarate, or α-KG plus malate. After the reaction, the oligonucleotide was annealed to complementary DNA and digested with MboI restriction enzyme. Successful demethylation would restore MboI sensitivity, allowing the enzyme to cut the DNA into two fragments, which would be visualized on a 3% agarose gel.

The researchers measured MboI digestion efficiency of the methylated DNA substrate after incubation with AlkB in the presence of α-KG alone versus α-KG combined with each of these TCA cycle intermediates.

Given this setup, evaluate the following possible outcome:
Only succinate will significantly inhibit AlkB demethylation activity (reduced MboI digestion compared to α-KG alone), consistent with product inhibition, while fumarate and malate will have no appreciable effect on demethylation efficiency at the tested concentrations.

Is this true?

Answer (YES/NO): NO